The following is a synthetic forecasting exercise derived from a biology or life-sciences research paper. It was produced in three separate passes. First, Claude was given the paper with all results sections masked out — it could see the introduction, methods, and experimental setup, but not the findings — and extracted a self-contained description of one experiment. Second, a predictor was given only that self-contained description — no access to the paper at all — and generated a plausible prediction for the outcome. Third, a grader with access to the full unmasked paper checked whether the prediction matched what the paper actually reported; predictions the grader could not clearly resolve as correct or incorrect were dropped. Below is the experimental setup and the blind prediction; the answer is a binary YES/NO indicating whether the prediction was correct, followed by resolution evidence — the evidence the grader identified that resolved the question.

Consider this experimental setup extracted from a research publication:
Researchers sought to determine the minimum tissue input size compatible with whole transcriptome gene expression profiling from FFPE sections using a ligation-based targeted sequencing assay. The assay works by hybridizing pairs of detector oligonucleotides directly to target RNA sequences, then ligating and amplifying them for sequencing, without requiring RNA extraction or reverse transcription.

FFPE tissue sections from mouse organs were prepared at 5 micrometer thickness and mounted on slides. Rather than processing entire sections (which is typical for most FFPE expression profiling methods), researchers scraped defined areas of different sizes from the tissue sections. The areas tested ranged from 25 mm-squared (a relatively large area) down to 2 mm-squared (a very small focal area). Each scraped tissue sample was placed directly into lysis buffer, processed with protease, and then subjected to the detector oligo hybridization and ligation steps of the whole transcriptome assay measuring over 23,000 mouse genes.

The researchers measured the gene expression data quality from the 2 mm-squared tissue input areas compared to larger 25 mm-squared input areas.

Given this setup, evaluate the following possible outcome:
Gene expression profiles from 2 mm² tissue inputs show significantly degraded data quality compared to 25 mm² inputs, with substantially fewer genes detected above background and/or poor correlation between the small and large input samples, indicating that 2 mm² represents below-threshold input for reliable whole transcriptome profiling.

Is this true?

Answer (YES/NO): NO